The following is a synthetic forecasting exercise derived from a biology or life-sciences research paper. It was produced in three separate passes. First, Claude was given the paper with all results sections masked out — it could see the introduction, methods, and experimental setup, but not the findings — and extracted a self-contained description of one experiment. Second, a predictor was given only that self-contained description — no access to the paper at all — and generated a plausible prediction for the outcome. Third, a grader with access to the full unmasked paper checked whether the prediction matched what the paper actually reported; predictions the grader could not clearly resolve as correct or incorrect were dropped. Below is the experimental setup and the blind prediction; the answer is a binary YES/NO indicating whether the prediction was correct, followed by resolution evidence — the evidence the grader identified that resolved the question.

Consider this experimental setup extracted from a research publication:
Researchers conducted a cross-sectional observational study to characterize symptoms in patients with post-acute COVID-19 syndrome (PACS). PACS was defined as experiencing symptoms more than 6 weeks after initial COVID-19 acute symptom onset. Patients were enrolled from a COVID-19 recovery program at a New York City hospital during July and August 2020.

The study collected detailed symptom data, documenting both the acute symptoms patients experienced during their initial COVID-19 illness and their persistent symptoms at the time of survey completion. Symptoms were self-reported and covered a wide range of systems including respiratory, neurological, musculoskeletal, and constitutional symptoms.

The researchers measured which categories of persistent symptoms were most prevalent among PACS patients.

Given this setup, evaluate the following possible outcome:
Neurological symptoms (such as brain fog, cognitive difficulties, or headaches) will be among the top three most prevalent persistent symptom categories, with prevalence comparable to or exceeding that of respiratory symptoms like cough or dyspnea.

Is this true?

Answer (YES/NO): YES